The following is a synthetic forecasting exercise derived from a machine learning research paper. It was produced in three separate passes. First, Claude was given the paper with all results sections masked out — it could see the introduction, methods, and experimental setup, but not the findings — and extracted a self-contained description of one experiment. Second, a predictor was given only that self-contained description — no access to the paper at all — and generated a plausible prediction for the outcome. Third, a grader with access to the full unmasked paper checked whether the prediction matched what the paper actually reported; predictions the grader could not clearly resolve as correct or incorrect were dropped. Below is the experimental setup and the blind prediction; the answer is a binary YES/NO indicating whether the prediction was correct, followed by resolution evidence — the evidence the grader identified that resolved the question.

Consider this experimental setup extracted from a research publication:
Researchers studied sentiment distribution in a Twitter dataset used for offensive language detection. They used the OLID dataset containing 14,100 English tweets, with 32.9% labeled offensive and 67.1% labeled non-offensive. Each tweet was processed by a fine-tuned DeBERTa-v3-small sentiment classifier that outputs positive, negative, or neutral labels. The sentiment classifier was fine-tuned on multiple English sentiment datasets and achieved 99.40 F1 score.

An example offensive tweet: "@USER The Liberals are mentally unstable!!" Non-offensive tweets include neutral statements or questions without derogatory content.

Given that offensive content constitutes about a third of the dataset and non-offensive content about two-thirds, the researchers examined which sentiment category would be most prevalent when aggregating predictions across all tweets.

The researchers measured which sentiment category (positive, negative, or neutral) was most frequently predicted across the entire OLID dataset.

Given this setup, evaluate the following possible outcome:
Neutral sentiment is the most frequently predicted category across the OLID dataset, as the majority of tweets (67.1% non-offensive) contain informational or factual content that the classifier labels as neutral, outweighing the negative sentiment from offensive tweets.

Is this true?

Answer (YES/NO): YES